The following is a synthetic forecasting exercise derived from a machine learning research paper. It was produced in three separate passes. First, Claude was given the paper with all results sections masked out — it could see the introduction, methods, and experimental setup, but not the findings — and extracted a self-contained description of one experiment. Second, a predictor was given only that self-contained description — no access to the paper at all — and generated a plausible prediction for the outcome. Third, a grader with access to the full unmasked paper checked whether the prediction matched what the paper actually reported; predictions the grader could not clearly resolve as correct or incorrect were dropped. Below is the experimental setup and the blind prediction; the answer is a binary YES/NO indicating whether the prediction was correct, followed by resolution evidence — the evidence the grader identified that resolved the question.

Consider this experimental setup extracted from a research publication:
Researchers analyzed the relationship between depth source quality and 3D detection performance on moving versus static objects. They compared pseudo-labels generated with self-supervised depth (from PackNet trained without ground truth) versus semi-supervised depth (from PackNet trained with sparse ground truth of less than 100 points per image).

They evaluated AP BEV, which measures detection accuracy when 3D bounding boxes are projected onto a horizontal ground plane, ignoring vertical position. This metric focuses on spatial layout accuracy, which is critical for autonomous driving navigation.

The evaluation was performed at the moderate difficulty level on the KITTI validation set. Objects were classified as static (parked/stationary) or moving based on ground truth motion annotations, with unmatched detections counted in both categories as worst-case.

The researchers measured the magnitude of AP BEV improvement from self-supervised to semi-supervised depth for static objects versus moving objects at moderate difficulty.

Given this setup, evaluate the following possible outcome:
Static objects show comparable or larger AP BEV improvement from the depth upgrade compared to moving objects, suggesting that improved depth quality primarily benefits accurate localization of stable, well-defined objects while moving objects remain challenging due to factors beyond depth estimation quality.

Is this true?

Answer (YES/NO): NO